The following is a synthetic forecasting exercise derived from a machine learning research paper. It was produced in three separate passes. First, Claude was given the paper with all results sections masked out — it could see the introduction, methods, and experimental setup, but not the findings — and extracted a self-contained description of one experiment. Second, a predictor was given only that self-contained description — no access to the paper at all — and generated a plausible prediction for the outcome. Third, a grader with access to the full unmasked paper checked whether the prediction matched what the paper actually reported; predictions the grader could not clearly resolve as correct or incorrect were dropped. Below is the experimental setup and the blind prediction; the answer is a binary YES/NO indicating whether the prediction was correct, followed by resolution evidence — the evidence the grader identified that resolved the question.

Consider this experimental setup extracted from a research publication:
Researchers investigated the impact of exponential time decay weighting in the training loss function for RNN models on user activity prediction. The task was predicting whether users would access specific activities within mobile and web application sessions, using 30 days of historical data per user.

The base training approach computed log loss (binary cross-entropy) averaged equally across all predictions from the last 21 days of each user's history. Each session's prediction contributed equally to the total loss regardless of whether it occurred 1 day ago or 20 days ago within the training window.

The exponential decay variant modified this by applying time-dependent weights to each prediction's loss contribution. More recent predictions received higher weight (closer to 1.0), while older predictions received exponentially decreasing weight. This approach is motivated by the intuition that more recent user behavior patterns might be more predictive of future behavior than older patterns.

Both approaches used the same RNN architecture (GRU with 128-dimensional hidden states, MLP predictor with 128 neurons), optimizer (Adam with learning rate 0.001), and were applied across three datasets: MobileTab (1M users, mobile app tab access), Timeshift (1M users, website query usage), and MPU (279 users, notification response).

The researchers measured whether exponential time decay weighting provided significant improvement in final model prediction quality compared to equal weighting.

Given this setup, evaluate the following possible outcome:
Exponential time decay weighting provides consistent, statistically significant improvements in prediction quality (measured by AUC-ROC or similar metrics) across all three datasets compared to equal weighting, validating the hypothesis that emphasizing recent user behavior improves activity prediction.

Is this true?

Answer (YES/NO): NO